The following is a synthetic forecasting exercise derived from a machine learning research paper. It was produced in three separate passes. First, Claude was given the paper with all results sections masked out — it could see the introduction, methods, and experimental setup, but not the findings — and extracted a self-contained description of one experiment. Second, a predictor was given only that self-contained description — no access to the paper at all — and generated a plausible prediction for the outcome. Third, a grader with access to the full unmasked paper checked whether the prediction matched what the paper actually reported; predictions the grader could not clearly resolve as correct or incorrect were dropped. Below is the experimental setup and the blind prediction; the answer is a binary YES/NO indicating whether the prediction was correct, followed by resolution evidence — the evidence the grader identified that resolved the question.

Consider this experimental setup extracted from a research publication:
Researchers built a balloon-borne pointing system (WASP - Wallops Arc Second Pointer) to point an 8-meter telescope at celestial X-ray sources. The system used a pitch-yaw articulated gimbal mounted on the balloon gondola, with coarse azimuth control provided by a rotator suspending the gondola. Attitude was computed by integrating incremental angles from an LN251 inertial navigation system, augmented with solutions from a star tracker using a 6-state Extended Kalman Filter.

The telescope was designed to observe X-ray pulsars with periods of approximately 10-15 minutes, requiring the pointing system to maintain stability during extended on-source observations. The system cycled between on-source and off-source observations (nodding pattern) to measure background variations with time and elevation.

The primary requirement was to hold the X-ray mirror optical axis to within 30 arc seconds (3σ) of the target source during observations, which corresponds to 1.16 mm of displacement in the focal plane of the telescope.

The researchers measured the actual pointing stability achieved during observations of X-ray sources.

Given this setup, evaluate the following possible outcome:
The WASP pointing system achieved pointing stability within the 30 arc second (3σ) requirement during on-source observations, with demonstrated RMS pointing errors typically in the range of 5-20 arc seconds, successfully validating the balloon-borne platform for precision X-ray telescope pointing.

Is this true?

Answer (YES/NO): NO